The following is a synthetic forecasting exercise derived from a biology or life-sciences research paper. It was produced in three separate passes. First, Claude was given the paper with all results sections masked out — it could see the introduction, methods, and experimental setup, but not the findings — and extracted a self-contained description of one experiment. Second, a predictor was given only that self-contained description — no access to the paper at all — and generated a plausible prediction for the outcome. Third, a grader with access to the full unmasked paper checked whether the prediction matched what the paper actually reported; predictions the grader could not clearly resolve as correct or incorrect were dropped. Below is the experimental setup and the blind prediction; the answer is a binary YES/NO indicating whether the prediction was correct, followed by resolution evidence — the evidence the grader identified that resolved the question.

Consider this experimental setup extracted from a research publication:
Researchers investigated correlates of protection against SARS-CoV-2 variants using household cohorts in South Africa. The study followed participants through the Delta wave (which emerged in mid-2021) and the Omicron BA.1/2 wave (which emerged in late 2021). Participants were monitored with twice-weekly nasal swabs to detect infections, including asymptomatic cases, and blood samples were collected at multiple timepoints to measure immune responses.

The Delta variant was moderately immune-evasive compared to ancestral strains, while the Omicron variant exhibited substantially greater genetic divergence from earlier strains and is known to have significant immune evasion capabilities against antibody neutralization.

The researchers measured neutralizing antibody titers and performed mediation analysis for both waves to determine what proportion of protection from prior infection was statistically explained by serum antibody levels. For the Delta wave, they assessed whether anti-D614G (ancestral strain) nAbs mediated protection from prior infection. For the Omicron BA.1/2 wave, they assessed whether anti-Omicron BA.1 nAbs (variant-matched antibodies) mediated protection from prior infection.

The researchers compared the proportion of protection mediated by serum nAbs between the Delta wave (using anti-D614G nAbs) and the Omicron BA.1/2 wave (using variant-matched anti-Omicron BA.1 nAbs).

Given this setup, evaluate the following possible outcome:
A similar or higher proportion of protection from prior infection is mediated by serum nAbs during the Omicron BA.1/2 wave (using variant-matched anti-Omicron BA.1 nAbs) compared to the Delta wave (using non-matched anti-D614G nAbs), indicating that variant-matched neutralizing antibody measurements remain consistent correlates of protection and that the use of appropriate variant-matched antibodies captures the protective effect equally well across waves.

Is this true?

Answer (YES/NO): NO